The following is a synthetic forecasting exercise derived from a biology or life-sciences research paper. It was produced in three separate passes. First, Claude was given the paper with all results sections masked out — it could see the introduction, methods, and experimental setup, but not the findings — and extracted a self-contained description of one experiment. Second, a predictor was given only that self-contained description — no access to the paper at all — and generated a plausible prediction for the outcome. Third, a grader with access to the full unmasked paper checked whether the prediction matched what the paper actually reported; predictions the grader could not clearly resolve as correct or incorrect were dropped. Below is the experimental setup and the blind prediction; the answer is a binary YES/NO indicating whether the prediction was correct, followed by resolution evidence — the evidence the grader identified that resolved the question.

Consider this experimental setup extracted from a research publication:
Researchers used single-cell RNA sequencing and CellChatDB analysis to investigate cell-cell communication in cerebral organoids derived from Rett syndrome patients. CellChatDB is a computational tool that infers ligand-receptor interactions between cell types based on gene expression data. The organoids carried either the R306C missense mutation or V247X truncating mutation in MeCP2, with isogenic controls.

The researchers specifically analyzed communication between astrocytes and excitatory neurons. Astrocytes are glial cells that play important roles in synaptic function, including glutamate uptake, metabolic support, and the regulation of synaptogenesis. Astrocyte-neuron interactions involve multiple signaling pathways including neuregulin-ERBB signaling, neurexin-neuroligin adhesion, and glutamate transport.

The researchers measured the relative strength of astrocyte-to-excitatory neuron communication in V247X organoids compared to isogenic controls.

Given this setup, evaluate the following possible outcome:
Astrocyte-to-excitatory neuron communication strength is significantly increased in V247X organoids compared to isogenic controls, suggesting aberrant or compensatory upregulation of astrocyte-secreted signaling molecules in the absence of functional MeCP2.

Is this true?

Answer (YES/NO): NO